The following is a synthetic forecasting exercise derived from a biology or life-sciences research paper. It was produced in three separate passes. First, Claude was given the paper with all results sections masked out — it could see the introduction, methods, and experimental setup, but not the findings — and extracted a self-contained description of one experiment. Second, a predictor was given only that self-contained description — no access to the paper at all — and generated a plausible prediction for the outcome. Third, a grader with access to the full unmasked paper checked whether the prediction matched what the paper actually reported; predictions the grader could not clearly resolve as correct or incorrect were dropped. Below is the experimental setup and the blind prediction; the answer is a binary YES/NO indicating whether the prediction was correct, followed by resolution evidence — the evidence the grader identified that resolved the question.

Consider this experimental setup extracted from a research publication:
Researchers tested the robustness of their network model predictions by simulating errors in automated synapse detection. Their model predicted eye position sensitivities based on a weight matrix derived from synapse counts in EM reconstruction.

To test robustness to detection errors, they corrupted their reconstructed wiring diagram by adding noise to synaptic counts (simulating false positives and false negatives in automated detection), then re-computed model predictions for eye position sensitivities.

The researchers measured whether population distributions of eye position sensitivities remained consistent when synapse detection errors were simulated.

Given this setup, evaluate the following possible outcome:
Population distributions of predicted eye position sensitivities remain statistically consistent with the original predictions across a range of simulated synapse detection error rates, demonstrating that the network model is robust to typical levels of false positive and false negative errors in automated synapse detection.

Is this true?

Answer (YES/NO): YES